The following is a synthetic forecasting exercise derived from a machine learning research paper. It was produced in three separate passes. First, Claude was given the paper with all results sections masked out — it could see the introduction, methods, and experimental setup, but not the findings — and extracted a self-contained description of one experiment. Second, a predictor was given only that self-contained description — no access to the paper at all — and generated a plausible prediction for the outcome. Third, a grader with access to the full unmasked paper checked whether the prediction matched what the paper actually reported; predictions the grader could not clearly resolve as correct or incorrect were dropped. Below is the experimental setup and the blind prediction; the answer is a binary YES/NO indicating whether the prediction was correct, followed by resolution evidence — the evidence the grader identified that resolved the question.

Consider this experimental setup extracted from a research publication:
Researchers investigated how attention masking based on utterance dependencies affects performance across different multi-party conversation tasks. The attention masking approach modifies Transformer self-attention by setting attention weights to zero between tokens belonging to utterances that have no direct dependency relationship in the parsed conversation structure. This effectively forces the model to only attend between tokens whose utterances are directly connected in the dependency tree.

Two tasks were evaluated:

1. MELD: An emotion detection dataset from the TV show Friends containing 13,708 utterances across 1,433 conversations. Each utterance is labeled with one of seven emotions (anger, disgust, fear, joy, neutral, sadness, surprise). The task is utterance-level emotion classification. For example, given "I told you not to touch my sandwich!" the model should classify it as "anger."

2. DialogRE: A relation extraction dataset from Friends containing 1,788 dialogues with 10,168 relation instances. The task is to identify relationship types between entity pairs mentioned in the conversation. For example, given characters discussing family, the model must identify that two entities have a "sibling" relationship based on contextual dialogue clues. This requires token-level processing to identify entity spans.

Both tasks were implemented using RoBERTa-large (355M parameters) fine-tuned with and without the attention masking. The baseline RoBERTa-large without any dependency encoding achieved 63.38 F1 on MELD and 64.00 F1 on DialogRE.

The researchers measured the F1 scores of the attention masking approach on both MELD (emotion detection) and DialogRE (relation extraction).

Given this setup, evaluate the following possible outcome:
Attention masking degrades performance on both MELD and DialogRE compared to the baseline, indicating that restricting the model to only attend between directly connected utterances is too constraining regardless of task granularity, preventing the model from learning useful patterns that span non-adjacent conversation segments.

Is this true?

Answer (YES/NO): NO